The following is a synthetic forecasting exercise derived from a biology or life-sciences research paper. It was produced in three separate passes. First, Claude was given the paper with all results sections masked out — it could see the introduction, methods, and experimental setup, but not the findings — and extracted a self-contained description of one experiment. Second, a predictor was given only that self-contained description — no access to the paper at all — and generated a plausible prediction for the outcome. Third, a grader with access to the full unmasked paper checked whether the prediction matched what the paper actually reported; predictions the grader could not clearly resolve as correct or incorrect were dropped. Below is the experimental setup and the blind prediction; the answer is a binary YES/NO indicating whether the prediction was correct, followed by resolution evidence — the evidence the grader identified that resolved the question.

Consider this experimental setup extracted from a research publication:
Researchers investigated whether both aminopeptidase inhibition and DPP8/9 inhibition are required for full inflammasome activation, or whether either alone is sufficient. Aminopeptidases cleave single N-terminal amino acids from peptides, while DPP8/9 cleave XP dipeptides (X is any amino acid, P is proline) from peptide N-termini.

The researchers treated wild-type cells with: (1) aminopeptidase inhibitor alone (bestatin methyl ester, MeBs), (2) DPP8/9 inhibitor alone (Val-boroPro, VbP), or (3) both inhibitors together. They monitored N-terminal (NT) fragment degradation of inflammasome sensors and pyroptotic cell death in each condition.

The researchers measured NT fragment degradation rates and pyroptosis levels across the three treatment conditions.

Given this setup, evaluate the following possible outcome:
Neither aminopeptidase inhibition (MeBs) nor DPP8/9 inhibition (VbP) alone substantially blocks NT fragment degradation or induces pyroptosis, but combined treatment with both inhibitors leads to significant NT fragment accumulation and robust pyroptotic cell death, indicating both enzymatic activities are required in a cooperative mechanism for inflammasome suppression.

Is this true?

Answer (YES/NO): NO